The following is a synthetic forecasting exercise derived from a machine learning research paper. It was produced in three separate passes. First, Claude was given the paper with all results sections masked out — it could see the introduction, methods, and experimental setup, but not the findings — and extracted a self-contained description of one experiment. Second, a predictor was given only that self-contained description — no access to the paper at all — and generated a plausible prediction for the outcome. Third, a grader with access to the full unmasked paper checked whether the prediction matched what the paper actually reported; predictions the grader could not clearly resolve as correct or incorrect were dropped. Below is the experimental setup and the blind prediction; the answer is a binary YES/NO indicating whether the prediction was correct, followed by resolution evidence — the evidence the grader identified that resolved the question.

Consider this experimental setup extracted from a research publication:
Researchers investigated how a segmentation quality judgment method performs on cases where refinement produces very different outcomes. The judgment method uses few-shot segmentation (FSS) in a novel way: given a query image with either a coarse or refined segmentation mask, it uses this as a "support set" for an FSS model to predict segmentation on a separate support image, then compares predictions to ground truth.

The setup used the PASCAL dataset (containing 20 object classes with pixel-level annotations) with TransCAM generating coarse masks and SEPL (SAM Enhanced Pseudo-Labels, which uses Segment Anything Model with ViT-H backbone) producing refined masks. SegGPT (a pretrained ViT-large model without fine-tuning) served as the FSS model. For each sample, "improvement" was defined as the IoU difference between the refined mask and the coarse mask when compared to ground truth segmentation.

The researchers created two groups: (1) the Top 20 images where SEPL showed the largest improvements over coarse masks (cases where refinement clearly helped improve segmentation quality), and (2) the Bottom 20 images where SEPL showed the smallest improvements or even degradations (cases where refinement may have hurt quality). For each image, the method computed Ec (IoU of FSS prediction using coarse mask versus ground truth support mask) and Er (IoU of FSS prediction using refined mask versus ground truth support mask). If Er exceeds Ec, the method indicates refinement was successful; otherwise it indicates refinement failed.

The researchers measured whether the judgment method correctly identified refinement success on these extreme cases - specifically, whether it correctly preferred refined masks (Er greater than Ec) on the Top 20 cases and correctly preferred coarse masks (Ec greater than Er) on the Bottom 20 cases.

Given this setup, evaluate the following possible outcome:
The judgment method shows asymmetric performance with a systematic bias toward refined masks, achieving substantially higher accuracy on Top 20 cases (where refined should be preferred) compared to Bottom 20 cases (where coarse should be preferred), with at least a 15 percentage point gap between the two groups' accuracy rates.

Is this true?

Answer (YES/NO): NO